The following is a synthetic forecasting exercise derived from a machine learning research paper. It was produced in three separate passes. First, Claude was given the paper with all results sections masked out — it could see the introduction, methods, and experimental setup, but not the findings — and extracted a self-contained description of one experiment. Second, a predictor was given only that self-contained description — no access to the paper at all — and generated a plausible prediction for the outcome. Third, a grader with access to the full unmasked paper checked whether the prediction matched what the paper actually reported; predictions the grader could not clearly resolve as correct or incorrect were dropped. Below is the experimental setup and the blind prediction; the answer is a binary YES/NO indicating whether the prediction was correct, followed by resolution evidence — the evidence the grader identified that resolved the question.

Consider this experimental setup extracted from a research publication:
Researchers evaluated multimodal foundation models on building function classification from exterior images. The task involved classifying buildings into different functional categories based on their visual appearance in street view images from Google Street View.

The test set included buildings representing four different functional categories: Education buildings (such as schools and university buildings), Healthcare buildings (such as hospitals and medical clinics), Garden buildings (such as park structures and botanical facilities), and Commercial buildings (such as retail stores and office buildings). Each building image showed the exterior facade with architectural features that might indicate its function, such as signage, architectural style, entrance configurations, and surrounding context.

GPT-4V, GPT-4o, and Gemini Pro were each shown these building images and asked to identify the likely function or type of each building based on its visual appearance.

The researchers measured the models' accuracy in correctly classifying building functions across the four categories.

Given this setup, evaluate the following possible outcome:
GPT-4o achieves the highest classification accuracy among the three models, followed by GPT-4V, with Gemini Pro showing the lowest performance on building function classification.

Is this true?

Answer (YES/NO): NO